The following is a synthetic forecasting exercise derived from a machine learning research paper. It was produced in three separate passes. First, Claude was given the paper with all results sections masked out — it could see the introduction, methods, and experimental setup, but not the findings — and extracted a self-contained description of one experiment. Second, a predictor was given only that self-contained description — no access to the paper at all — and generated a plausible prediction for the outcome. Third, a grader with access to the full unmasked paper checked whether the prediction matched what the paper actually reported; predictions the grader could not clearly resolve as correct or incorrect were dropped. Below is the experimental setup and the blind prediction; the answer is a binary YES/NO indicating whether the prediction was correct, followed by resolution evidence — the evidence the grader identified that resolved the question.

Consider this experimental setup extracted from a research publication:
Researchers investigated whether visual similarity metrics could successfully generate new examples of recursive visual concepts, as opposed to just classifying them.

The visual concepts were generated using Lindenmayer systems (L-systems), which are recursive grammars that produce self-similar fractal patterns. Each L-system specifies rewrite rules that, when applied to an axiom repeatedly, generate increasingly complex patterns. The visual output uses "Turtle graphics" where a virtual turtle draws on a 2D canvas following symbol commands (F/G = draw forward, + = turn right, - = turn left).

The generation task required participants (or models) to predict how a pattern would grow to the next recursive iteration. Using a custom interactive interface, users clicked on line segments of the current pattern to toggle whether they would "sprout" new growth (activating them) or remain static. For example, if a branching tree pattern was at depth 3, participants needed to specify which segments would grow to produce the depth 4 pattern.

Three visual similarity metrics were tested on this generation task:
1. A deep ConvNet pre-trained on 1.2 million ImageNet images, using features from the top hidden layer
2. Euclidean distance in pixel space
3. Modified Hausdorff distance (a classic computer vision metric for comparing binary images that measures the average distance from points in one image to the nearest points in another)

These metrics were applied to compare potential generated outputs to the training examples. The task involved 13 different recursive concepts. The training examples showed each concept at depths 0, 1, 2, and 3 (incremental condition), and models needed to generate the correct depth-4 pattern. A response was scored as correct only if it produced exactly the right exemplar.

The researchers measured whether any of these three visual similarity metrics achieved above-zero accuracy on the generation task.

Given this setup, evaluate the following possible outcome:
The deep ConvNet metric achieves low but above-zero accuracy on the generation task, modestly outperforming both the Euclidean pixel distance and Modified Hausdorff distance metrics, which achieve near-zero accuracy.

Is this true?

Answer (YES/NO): NO